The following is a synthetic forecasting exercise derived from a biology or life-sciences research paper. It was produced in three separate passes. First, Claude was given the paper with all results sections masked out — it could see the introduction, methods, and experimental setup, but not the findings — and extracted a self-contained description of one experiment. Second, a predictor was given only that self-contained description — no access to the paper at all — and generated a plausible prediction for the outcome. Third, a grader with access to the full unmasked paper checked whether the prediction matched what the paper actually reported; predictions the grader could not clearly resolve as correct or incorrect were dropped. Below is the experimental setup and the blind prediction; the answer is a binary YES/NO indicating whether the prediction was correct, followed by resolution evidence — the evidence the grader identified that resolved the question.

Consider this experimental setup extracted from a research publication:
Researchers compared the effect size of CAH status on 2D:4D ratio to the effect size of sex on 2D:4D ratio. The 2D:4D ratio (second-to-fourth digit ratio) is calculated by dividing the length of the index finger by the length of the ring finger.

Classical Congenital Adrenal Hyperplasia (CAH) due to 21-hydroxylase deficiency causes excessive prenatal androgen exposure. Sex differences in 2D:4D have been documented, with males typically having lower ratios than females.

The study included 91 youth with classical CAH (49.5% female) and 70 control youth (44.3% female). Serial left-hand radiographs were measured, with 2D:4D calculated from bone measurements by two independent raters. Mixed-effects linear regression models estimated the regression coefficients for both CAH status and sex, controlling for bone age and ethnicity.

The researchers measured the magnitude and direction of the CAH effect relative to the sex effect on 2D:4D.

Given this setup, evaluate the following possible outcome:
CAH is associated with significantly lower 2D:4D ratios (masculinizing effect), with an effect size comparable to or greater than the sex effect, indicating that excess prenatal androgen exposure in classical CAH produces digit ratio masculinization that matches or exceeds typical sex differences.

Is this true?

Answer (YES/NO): NO